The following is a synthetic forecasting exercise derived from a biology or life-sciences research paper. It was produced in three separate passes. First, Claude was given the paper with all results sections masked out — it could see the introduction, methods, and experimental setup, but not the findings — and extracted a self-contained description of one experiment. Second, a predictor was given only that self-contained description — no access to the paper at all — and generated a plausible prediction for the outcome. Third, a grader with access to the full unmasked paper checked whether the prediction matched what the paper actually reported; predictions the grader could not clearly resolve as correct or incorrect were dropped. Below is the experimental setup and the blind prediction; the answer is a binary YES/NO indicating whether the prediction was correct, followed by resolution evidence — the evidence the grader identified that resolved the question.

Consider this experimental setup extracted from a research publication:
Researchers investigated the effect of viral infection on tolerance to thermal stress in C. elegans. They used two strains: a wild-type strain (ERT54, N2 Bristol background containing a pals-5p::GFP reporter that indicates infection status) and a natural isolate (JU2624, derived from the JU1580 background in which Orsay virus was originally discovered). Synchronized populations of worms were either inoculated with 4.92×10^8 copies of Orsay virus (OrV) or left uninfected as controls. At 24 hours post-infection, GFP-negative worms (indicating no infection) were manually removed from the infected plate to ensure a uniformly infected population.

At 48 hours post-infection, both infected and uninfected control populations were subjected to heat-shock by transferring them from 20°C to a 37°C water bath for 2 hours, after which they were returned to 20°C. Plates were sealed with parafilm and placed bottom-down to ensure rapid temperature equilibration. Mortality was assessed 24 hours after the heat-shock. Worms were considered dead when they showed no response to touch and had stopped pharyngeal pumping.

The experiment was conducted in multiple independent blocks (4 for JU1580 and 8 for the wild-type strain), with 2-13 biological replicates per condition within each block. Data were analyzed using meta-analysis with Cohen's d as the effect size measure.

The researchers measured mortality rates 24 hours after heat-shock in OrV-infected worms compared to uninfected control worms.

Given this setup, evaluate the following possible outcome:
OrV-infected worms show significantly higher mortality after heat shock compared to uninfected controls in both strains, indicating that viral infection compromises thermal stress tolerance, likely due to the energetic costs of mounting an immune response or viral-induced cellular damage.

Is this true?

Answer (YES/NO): NO